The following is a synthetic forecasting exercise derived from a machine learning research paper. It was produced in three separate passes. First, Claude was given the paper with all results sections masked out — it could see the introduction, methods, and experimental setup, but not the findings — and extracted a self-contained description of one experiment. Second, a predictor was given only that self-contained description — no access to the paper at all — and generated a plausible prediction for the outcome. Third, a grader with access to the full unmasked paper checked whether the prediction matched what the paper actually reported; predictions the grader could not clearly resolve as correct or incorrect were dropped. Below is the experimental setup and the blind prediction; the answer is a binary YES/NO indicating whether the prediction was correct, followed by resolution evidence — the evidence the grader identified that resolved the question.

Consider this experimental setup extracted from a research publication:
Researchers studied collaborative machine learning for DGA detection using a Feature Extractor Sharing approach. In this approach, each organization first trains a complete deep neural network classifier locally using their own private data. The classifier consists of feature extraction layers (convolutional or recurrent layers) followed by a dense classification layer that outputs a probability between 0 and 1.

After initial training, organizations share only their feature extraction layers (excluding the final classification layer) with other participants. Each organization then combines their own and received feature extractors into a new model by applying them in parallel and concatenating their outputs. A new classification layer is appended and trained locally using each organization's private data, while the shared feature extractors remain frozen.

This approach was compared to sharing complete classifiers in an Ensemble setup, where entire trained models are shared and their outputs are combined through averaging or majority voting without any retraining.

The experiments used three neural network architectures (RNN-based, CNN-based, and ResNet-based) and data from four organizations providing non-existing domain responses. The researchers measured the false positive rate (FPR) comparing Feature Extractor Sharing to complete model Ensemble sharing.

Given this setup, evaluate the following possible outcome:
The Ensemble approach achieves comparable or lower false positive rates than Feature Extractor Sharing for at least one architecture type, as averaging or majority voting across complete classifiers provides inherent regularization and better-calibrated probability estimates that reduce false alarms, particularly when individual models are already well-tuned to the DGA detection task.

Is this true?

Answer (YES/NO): NO